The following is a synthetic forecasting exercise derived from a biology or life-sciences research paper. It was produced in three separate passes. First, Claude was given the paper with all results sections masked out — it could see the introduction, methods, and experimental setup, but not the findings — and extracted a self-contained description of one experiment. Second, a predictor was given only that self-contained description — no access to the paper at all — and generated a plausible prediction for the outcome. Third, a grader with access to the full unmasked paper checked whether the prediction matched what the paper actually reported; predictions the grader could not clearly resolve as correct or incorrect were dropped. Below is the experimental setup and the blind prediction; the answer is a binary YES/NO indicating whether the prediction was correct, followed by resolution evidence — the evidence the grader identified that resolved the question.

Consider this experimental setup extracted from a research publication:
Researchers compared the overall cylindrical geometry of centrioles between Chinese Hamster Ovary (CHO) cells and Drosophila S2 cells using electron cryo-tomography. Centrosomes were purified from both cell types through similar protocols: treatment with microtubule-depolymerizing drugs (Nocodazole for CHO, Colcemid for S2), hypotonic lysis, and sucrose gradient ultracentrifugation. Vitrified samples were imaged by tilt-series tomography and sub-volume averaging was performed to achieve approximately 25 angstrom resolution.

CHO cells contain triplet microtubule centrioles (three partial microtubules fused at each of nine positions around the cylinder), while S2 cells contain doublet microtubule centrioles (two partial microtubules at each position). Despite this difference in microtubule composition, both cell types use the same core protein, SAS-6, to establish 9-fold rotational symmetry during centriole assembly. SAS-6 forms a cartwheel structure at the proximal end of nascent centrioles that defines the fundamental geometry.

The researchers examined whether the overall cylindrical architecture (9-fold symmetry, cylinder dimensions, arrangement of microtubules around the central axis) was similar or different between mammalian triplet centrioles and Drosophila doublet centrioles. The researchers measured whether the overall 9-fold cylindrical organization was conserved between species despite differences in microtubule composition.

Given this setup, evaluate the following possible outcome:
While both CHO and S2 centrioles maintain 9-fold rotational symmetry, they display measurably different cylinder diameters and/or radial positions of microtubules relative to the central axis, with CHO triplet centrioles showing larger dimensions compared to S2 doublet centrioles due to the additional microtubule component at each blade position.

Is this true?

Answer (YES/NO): YES